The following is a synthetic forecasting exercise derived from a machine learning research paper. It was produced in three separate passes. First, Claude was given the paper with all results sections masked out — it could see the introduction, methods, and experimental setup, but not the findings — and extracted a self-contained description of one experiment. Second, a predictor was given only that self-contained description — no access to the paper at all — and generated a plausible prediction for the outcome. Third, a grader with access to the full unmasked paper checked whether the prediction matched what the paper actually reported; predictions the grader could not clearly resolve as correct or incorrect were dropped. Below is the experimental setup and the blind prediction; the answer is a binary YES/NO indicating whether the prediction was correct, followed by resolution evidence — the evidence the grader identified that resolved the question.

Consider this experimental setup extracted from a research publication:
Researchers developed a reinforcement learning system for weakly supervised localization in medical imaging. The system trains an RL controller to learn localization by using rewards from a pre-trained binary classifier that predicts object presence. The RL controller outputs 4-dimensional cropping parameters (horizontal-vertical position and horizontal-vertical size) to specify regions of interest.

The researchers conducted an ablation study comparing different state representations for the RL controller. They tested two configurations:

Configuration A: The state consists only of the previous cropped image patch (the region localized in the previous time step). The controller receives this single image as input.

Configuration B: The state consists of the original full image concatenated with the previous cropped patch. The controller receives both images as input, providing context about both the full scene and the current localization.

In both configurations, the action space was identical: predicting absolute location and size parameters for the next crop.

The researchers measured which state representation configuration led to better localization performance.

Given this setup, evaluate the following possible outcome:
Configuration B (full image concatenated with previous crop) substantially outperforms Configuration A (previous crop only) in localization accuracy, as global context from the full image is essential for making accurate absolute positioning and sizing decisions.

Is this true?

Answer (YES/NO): YES